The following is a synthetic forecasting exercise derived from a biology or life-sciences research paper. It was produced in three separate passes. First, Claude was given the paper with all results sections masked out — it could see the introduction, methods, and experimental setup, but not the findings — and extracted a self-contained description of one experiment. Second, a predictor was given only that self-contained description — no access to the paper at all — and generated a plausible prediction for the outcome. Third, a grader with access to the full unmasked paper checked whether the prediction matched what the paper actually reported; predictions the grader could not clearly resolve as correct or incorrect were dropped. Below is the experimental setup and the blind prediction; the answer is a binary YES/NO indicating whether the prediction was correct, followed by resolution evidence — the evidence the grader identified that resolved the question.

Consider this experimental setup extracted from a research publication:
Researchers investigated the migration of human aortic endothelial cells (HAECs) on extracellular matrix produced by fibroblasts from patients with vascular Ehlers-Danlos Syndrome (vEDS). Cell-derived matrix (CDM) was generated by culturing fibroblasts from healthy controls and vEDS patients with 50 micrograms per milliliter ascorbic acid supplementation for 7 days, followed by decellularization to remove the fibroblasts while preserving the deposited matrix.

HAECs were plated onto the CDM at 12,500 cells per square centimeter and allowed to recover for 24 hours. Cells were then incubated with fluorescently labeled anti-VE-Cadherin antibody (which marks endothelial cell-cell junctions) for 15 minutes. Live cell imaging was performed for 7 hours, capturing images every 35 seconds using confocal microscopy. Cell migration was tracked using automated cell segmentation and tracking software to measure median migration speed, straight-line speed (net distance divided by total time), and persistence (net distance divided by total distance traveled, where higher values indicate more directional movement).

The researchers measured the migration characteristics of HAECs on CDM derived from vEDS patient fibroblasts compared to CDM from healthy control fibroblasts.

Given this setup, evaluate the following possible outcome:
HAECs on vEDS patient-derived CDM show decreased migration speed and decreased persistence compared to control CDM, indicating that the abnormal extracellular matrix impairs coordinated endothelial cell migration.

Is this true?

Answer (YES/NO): YES